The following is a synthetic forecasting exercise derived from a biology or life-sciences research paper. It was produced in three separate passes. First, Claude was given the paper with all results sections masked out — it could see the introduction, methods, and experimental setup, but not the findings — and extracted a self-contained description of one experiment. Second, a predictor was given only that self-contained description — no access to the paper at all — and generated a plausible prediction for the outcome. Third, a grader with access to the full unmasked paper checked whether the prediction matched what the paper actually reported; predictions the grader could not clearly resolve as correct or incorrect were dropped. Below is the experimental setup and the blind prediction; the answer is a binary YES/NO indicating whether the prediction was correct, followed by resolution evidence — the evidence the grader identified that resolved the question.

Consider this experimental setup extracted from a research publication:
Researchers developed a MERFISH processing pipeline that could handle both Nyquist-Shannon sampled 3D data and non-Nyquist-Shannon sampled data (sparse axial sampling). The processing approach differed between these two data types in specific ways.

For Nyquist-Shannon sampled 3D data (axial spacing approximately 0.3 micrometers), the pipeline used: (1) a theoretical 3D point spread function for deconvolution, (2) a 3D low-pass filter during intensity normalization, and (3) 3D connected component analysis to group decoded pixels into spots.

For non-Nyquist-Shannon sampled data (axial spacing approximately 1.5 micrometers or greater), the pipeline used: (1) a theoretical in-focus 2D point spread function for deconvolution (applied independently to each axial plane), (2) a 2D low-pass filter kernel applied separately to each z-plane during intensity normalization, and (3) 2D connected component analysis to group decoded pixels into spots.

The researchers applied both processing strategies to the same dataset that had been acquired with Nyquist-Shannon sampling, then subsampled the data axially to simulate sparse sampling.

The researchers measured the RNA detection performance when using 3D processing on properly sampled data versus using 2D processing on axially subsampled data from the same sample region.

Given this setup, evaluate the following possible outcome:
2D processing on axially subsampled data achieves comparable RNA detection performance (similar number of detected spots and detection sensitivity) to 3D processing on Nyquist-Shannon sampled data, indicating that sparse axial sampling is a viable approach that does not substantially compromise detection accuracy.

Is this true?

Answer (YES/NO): NO